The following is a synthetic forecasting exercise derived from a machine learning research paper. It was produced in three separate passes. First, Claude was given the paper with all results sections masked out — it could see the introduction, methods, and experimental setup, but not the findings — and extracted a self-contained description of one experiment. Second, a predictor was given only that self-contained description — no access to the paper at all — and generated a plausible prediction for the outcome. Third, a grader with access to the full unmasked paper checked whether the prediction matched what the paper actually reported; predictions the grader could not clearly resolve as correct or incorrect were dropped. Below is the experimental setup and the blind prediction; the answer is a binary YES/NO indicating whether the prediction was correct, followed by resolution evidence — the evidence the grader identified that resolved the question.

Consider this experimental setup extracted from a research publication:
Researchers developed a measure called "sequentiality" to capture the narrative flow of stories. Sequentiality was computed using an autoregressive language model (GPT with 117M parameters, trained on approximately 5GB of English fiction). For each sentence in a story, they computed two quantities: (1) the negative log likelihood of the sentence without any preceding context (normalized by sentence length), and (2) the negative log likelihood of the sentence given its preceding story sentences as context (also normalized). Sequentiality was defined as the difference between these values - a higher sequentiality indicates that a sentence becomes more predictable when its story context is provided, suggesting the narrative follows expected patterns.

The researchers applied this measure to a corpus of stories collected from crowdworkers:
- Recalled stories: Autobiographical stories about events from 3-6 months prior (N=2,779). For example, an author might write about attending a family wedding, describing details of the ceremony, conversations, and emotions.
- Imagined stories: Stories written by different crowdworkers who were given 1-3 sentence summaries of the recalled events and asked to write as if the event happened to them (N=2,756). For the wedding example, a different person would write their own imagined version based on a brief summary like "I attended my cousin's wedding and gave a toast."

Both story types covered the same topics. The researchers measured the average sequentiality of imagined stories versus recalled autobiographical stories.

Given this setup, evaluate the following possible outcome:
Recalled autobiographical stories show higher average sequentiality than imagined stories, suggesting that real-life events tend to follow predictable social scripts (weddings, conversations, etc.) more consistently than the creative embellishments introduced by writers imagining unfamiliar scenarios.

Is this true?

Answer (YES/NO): NO